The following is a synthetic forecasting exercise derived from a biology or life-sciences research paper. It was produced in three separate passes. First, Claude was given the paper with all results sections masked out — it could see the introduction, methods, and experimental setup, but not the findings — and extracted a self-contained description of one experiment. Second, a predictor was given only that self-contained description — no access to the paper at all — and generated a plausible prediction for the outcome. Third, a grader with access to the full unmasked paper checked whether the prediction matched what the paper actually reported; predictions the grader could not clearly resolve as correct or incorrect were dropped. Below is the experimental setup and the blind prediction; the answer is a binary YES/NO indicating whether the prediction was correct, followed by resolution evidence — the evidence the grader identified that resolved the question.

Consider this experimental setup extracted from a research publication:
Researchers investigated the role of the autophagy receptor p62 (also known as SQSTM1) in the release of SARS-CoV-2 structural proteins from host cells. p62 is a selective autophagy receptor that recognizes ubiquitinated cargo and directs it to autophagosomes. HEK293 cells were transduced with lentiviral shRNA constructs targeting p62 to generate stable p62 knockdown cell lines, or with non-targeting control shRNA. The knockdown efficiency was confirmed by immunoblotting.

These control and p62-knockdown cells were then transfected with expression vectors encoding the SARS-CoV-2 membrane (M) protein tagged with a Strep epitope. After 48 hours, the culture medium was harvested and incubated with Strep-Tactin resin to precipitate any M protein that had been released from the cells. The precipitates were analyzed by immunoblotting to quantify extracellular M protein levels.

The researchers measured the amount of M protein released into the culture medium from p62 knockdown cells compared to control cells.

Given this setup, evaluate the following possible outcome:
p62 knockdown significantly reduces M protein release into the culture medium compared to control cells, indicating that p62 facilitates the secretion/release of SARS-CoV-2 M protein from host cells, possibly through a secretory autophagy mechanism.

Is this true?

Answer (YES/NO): YES